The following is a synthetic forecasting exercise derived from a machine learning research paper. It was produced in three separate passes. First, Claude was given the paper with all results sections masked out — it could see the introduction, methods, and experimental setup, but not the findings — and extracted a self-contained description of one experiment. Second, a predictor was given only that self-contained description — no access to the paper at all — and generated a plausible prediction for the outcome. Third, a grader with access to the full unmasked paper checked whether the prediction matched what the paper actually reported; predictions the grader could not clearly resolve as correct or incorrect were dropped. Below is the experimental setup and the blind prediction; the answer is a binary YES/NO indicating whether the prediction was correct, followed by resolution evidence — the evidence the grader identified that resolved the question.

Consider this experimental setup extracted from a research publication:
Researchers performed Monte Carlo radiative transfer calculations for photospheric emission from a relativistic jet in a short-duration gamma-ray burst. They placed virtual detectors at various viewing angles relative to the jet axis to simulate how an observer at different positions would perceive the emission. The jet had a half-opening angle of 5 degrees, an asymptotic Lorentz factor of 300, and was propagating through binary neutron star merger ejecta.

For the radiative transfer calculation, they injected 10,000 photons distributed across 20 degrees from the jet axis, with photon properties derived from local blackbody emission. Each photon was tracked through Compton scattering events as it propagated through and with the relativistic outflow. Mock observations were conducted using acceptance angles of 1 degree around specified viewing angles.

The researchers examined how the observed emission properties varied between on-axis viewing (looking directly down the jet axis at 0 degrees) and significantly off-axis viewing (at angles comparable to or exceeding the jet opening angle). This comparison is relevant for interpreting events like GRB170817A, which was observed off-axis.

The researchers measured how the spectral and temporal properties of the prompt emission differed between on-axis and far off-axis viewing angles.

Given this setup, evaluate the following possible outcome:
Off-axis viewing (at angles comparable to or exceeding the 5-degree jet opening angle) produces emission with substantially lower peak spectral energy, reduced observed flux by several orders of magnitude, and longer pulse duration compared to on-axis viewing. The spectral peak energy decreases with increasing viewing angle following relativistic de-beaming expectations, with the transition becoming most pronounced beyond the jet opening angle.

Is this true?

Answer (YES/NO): NO